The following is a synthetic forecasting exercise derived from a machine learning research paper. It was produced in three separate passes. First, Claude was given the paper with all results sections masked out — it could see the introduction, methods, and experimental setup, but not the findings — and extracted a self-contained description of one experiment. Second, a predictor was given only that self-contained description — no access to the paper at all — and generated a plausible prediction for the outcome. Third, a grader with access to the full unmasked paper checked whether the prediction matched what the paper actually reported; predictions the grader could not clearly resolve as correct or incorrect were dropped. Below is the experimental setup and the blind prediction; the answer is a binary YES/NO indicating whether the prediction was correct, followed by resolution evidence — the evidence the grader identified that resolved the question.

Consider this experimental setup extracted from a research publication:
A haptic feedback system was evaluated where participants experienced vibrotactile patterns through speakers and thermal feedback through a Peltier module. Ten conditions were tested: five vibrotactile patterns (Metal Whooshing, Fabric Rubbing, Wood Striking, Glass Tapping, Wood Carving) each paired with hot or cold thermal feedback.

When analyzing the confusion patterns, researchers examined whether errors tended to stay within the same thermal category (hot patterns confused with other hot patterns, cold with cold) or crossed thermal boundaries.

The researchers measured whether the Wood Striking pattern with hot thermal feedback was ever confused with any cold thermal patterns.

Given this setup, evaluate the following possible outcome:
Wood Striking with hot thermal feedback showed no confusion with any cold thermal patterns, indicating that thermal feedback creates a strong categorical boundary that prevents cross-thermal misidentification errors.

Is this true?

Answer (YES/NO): NO